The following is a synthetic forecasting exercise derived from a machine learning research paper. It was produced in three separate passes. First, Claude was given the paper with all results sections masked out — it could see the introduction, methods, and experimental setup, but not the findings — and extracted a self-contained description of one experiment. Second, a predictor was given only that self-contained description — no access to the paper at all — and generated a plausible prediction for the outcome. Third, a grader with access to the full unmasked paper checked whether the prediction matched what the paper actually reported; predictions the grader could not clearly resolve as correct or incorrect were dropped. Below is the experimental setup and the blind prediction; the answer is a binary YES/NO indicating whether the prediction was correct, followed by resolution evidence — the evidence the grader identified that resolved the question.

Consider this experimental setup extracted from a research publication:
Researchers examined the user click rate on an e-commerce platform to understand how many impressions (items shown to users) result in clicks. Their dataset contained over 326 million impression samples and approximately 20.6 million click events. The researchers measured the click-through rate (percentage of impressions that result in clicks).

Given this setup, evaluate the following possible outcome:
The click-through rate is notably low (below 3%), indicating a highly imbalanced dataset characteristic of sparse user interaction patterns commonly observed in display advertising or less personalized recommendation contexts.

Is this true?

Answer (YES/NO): NO